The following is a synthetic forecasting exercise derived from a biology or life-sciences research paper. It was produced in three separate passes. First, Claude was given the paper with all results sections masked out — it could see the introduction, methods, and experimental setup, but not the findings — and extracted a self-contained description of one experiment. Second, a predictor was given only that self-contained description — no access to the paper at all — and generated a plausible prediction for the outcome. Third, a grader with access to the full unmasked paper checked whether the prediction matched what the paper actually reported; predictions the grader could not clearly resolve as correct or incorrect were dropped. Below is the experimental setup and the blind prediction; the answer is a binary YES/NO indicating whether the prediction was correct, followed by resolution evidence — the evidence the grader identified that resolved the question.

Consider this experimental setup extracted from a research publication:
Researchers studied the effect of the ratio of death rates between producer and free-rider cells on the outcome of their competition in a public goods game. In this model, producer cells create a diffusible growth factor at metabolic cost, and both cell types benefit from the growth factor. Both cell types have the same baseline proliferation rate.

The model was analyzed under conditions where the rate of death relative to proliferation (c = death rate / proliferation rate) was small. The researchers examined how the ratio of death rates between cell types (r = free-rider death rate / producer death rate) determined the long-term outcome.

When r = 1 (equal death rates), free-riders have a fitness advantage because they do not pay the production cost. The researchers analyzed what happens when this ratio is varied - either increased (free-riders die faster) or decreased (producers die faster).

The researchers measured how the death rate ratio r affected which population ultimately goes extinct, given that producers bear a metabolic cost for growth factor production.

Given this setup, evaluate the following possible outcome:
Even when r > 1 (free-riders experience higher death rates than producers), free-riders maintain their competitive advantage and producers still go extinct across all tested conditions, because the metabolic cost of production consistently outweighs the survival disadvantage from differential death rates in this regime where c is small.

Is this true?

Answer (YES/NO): NO